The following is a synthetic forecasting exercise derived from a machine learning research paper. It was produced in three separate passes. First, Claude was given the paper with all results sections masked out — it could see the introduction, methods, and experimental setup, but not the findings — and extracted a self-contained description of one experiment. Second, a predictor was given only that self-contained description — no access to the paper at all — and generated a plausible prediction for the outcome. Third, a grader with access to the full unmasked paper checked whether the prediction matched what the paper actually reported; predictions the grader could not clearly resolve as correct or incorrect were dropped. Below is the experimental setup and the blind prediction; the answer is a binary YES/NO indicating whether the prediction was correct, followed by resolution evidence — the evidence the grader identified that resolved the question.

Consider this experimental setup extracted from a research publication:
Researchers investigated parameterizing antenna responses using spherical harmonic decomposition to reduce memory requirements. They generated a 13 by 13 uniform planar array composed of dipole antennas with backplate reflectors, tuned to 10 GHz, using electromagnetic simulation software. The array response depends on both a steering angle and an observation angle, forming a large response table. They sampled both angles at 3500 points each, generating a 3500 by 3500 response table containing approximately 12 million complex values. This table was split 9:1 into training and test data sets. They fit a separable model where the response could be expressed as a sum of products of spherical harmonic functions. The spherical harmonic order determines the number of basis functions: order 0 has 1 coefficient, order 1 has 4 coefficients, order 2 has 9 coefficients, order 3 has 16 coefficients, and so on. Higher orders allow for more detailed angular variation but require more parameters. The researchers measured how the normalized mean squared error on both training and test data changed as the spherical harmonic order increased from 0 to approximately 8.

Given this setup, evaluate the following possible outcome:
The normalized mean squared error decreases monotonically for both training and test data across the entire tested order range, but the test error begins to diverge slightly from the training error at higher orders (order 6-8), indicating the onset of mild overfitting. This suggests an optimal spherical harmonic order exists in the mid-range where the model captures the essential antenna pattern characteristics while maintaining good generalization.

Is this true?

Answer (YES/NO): NO